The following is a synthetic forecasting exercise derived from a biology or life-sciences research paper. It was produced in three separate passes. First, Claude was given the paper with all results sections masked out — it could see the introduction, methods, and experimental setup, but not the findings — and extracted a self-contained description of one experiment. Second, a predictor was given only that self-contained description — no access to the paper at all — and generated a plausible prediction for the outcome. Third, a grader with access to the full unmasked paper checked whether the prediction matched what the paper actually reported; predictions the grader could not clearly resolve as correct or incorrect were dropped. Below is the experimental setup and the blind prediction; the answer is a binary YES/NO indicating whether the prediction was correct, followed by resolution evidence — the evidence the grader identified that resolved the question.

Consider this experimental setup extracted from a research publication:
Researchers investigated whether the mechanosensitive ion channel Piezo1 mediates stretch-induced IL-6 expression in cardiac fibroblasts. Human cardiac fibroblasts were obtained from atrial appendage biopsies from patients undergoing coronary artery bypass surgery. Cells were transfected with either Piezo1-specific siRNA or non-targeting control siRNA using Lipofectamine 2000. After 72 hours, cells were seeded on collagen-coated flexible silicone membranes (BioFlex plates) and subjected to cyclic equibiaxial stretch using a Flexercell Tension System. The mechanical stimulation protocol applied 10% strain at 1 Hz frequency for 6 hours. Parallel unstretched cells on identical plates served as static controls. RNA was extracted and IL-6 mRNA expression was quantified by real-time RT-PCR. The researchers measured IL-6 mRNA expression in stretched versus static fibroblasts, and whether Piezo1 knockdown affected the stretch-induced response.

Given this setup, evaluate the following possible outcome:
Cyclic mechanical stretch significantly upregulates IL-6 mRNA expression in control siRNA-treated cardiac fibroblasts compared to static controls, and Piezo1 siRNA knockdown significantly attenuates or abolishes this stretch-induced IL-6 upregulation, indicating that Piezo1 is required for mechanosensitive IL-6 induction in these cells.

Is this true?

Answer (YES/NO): YES